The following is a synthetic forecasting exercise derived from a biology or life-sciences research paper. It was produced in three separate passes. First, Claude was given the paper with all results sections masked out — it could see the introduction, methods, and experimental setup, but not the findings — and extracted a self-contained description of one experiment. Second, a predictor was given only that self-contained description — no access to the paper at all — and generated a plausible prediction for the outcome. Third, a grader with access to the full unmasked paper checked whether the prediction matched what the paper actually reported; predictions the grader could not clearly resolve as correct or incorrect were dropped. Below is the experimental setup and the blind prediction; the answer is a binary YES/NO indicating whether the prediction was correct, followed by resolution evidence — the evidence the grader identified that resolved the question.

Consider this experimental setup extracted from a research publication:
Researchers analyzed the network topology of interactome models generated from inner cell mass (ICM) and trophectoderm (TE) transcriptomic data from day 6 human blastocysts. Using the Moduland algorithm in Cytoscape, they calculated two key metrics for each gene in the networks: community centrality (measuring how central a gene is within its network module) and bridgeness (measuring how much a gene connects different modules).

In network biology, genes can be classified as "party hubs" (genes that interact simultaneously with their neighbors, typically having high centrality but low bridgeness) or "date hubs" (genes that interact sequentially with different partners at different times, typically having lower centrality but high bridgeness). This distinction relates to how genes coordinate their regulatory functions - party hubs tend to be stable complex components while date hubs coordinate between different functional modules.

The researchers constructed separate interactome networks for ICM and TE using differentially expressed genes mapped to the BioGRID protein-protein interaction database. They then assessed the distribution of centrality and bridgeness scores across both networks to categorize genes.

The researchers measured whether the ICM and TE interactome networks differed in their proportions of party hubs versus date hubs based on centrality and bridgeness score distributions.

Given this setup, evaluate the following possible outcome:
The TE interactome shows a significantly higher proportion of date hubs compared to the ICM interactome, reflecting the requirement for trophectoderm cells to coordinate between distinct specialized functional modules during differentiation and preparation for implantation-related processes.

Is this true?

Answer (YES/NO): NO